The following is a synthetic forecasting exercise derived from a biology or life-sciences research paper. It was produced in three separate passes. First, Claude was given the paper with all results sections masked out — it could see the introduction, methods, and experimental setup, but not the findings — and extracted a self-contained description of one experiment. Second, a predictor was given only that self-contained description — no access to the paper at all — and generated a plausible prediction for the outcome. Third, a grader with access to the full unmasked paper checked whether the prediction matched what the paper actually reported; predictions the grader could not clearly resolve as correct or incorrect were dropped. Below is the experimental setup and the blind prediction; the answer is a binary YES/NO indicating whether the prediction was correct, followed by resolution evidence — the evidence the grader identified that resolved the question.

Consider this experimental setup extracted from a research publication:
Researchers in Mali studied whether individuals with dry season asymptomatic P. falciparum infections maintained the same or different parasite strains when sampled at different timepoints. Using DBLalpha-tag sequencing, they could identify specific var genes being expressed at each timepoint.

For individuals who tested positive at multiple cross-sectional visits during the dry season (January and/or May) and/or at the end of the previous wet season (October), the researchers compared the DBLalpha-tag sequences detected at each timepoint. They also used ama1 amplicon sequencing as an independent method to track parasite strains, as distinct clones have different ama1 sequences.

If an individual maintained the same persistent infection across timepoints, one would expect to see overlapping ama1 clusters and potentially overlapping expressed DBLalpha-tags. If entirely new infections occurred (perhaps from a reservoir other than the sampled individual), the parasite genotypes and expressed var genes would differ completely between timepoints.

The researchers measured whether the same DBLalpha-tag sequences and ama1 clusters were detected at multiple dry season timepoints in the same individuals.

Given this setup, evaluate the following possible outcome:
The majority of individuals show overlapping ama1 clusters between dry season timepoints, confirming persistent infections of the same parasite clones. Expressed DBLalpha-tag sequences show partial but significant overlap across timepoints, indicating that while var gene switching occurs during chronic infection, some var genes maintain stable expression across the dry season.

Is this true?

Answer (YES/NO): NO